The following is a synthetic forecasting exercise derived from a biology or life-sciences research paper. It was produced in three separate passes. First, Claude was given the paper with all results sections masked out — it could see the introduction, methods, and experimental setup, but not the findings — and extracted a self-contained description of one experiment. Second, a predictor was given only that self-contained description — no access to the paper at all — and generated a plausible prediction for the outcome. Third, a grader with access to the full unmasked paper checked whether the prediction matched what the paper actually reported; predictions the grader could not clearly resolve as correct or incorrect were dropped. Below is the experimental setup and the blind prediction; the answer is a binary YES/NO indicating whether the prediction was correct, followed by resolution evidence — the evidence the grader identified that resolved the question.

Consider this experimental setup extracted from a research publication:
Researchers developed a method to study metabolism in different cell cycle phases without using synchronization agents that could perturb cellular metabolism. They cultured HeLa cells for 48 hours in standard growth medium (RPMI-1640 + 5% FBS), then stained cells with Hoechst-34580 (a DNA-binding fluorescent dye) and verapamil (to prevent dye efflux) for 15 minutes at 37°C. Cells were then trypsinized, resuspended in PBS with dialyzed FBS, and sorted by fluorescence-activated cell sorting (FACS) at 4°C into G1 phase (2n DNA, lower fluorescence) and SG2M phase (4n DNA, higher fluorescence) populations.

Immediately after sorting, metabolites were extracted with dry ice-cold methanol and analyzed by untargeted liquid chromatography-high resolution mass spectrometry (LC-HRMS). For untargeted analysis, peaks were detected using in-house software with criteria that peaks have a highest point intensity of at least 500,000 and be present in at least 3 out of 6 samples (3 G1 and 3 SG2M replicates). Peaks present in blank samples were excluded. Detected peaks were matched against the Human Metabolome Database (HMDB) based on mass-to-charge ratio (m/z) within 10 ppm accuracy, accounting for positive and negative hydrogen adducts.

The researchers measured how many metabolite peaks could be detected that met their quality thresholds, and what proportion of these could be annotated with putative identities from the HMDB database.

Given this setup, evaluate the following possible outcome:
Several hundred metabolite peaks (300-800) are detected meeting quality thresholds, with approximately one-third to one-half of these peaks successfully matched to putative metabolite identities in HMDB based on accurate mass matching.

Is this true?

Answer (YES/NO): NO